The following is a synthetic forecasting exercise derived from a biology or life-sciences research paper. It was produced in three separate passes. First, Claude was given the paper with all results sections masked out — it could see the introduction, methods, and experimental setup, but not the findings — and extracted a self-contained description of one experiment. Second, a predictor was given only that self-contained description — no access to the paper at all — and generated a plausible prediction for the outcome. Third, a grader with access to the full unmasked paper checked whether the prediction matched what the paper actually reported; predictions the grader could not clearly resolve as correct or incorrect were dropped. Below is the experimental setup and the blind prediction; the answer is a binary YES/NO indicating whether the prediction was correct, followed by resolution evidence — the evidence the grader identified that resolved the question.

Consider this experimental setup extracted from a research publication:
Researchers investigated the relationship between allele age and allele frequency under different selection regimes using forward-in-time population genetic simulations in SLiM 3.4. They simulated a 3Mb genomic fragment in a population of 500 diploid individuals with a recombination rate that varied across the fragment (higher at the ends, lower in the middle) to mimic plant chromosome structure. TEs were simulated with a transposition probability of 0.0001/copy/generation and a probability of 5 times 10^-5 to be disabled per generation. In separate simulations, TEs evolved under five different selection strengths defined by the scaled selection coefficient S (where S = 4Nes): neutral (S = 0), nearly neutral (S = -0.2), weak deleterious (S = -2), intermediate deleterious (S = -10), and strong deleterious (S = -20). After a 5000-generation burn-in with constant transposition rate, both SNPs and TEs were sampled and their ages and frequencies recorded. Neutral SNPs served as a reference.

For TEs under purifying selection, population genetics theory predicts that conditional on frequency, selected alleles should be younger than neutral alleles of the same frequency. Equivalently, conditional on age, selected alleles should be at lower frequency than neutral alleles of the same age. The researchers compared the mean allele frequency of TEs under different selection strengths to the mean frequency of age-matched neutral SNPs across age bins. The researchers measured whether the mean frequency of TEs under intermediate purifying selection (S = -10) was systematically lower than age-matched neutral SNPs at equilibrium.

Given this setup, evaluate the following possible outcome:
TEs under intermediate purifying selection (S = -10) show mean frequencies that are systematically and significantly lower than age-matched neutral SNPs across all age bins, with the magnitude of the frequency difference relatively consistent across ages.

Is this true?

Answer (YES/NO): NO